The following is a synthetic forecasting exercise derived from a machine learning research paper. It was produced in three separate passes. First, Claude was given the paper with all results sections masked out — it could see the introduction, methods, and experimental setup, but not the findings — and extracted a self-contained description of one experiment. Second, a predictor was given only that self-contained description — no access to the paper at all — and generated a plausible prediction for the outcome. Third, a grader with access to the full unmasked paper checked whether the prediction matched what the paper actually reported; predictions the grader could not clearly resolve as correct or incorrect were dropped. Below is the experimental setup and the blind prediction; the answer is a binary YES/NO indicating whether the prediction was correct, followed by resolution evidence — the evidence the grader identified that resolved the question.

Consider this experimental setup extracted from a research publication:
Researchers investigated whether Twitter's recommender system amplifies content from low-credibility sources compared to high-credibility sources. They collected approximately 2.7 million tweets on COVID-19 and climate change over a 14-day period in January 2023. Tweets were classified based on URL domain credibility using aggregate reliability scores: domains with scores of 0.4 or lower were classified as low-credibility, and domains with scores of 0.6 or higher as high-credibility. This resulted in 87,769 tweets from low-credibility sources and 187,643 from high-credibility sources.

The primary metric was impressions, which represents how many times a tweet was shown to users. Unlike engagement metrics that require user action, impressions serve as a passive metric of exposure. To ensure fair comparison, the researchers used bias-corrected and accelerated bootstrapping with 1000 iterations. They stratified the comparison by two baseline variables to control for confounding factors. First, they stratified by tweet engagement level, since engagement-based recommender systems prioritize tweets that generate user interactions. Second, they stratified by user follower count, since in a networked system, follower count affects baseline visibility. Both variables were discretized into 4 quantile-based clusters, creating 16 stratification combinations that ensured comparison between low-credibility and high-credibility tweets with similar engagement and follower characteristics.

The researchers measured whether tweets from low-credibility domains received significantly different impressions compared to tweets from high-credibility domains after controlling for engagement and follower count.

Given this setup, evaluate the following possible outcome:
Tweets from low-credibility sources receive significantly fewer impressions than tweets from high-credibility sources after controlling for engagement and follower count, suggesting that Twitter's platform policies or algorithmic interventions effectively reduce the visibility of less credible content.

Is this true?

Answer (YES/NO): NO